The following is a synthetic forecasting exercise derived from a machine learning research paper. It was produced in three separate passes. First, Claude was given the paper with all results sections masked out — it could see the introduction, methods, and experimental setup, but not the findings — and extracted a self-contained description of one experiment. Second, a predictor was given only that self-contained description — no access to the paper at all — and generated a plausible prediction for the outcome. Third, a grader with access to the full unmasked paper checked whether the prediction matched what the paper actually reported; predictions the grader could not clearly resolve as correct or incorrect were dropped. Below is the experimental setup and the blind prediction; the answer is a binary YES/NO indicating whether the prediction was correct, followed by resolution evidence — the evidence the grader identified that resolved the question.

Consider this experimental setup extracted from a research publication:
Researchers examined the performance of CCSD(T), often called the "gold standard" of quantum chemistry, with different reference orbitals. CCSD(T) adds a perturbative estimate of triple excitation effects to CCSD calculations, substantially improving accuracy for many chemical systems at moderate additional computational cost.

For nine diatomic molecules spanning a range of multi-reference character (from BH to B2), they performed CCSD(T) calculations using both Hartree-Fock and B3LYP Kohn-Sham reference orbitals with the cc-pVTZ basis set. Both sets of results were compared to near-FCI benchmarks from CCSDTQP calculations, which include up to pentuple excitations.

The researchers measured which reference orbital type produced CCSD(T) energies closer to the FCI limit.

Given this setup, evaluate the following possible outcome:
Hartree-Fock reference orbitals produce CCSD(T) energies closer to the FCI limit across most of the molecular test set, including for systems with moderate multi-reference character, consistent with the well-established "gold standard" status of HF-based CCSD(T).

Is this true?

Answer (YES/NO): YES